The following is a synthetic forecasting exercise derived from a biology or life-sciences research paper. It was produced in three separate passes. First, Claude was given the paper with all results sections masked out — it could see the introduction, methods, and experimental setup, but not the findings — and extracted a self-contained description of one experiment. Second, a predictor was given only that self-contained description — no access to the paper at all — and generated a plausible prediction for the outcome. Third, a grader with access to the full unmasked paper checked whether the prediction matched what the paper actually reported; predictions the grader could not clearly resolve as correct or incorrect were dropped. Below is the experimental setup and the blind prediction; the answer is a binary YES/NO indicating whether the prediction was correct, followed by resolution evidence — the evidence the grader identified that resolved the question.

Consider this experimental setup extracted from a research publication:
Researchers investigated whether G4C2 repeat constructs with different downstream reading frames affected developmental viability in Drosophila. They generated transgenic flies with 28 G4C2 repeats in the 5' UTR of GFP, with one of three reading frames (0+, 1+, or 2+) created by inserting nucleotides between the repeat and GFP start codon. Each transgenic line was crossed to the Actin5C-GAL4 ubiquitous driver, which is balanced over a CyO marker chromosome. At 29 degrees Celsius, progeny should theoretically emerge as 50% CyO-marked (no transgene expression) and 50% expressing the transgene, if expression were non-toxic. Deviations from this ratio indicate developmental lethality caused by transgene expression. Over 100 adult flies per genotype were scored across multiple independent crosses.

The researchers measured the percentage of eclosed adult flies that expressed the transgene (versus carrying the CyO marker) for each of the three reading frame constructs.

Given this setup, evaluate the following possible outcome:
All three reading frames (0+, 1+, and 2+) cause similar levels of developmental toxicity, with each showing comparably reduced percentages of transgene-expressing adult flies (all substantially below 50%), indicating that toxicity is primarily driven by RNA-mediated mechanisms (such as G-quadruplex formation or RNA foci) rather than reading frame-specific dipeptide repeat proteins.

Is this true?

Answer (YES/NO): NO